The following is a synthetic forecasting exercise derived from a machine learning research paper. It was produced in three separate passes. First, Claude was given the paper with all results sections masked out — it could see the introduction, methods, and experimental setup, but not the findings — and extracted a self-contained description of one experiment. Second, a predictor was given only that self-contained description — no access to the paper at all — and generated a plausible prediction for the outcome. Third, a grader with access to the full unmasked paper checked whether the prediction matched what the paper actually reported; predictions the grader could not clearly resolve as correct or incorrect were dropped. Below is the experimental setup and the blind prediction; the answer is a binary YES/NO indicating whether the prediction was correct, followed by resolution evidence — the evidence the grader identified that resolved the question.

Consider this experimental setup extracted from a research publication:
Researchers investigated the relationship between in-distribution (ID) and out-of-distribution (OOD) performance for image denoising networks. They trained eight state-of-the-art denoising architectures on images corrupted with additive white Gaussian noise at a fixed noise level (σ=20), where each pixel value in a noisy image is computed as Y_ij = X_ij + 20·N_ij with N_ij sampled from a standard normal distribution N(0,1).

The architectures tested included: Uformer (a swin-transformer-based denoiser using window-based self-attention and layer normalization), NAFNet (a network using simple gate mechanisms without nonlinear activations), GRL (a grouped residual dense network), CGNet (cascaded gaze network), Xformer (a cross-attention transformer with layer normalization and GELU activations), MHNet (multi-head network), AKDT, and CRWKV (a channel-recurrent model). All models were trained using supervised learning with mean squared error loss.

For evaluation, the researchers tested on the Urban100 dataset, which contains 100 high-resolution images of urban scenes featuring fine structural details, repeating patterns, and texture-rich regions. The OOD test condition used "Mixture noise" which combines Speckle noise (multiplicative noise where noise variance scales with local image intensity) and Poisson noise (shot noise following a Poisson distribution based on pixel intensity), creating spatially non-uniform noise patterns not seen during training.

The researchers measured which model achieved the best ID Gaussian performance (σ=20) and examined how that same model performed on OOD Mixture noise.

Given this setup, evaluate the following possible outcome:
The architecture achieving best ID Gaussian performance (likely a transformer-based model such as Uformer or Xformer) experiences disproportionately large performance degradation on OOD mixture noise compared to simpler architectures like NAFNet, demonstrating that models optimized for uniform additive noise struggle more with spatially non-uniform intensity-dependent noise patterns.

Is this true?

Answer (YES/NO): YES